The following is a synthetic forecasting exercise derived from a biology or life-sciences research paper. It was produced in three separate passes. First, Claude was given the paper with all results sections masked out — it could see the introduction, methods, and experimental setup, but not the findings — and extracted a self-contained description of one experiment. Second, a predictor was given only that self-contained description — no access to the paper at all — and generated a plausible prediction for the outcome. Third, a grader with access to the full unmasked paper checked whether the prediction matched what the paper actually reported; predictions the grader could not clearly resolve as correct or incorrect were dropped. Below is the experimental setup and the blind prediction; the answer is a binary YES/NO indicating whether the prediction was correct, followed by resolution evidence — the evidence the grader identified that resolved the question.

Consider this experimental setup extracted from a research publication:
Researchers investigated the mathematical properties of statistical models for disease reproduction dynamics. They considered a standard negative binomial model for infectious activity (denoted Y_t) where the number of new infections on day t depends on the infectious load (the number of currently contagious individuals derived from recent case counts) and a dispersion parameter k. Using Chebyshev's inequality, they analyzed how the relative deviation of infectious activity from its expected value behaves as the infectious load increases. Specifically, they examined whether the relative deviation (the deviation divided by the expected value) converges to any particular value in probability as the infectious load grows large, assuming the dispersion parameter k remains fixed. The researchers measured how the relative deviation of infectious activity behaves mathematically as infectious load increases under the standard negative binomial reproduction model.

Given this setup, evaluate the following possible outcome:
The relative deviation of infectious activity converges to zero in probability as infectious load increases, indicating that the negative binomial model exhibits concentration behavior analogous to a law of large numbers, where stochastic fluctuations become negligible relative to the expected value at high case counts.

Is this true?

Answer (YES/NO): YES